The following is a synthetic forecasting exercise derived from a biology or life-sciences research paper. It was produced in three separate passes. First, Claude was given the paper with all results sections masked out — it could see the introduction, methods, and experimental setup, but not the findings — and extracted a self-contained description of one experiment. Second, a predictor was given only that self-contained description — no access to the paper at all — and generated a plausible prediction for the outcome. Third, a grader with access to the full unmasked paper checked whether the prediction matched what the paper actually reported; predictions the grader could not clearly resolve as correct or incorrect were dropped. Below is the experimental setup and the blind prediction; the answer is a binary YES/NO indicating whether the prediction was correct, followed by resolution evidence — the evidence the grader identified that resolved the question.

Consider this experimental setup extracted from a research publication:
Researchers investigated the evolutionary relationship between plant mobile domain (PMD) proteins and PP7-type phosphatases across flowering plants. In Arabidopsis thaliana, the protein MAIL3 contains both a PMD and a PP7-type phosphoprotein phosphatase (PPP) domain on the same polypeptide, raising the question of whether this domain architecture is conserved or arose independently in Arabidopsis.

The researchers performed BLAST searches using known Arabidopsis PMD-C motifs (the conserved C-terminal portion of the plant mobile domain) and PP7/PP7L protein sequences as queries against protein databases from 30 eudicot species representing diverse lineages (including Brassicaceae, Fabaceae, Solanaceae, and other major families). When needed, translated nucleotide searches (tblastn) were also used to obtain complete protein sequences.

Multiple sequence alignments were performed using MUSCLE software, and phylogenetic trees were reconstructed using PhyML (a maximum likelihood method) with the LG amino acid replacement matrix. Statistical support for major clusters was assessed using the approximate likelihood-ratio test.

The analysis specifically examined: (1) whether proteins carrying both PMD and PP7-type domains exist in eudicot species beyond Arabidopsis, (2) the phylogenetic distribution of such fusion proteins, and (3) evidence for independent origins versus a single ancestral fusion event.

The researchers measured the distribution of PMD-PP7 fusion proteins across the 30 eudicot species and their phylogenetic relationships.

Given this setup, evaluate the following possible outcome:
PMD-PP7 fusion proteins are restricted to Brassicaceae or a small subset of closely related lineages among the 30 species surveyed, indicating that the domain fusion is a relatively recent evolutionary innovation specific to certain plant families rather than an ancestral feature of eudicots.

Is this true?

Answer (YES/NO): NO